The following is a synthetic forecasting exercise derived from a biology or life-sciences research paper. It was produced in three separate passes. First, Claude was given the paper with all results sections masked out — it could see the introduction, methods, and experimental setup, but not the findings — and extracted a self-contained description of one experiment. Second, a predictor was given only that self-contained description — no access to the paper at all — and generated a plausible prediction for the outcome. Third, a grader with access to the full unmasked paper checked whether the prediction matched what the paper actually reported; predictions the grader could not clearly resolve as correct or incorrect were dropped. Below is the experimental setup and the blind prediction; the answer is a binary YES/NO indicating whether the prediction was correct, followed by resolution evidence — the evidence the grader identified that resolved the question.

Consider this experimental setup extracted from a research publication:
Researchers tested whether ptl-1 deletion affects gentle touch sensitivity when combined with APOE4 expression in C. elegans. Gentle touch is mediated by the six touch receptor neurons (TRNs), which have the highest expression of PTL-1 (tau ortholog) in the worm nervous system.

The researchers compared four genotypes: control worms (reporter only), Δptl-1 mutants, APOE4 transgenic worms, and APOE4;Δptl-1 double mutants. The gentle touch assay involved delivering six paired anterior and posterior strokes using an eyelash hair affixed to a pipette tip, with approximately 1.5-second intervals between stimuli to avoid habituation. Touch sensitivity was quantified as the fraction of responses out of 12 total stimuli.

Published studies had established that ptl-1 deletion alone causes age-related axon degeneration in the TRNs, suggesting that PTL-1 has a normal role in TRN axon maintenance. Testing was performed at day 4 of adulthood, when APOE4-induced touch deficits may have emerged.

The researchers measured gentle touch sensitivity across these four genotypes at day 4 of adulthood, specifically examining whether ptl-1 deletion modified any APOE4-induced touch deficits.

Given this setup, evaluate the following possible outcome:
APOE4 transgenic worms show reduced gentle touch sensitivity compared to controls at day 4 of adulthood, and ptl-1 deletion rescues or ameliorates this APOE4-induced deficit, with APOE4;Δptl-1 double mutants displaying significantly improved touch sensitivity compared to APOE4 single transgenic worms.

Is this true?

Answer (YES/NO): NO